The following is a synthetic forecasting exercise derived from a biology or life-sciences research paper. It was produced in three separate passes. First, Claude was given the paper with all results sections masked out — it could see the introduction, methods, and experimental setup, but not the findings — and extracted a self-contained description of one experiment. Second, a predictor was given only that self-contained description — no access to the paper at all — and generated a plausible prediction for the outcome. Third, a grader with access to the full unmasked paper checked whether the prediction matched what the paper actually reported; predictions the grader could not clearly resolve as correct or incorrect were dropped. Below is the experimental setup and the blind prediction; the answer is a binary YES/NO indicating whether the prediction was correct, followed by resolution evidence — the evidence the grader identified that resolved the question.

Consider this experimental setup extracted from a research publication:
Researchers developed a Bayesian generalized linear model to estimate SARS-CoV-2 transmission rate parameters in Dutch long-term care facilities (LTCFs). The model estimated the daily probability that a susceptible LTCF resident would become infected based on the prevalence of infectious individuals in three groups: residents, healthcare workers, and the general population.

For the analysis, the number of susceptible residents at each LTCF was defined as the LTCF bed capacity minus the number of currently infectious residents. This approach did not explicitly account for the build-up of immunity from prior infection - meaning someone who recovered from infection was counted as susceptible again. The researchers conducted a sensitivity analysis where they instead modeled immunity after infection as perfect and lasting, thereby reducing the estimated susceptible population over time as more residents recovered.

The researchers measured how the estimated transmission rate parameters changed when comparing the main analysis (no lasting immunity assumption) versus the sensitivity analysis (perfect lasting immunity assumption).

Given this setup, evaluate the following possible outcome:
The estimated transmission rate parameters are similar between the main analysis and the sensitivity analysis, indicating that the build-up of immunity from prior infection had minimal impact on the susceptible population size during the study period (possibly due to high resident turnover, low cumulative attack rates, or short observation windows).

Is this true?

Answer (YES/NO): NO